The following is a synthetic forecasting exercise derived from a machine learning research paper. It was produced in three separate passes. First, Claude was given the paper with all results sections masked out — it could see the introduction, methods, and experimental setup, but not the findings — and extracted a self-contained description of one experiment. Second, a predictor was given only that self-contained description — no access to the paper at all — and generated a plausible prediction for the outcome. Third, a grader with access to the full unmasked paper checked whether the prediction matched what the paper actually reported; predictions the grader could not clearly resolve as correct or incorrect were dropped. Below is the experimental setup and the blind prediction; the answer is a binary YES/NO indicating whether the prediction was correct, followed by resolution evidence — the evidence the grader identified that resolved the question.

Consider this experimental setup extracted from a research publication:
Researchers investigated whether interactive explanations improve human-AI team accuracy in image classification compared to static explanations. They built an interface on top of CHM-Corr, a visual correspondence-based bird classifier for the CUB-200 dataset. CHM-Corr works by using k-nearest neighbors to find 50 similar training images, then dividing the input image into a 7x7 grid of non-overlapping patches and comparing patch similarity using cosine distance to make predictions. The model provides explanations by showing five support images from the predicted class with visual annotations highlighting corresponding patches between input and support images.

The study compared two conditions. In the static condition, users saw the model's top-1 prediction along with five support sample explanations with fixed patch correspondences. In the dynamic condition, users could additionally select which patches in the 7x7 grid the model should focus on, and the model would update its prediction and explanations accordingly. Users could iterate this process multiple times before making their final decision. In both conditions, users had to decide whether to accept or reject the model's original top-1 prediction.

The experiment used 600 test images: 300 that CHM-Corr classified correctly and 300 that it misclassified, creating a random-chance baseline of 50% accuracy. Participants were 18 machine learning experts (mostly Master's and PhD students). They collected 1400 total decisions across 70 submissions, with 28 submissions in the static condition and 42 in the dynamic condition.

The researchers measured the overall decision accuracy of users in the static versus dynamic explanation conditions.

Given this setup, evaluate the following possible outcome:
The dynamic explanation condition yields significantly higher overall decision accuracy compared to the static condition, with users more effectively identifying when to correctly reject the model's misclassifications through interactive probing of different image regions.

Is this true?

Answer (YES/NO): NO